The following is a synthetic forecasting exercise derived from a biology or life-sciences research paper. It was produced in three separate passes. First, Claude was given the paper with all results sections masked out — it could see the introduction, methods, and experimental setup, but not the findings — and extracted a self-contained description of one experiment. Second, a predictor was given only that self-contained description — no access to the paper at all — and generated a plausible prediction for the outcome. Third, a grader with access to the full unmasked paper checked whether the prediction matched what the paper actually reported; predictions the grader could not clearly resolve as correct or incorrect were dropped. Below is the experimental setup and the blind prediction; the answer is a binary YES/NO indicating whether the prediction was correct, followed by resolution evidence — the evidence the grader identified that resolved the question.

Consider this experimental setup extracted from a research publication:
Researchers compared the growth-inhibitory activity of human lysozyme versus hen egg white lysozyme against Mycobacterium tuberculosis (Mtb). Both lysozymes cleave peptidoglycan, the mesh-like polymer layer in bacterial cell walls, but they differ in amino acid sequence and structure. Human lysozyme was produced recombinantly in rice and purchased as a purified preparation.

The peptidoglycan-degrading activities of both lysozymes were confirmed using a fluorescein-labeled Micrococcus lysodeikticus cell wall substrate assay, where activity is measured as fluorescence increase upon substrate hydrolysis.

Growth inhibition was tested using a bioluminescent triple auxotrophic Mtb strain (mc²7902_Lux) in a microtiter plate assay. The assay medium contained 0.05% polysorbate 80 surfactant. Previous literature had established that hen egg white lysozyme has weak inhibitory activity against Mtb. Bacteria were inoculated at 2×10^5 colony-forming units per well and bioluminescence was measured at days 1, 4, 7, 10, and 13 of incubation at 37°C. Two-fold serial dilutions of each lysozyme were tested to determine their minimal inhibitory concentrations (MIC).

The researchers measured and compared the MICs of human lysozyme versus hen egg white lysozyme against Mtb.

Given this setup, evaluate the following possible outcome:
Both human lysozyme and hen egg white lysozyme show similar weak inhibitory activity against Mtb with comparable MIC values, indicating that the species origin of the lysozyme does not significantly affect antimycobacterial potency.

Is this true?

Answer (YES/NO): YES